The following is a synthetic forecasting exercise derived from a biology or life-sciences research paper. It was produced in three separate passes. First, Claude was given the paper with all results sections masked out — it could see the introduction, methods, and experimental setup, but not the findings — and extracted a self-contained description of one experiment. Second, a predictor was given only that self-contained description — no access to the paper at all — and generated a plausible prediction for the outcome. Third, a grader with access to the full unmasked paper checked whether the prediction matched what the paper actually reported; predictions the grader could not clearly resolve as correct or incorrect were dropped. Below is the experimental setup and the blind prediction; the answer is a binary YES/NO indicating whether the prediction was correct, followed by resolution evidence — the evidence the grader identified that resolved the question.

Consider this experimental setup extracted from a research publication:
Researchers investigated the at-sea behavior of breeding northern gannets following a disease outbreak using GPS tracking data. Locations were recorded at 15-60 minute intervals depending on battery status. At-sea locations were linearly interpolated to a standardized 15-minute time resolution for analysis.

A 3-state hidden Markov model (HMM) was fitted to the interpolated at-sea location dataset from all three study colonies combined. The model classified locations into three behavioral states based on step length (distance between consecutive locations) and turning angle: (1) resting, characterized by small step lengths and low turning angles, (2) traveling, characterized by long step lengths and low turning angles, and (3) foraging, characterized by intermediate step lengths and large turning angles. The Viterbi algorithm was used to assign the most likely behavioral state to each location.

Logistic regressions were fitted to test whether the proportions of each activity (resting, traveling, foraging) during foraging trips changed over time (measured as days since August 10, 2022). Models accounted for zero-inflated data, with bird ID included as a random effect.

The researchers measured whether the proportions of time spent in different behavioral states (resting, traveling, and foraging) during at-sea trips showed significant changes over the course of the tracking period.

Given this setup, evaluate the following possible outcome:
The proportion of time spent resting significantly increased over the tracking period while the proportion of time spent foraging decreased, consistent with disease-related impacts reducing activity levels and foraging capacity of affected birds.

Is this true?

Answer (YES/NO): NO